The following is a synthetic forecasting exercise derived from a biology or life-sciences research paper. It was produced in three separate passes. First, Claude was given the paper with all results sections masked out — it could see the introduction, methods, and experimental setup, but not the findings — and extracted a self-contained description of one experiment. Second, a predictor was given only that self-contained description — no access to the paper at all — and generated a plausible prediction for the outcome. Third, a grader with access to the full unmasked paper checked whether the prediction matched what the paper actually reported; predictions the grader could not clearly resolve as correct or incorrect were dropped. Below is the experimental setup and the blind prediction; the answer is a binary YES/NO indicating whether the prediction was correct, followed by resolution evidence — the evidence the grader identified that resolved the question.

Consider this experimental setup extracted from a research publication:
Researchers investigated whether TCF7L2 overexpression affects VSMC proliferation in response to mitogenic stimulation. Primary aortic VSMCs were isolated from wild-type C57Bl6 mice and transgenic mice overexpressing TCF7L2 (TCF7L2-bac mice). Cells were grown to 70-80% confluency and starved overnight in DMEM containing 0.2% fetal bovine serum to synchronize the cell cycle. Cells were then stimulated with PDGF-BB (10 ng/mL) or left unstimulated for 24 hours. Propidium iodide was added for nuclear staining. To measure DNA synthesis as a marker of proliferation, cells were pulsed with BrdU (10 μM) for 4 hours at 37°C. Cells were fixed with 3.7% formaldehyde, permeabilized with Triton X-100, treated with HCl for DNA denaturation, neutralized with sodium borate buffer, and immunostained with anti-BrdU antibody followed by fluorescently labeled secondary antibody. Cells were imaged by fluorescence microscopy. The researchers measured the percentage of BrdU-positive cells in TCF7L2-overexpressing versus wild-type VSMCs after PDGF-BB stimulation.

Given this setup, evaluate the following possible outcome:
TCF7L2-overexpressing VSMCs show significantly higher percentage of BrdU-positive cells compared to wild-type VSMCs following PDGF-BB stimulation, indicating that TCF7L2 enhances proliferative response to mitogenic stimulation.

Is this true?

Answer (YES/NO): NO